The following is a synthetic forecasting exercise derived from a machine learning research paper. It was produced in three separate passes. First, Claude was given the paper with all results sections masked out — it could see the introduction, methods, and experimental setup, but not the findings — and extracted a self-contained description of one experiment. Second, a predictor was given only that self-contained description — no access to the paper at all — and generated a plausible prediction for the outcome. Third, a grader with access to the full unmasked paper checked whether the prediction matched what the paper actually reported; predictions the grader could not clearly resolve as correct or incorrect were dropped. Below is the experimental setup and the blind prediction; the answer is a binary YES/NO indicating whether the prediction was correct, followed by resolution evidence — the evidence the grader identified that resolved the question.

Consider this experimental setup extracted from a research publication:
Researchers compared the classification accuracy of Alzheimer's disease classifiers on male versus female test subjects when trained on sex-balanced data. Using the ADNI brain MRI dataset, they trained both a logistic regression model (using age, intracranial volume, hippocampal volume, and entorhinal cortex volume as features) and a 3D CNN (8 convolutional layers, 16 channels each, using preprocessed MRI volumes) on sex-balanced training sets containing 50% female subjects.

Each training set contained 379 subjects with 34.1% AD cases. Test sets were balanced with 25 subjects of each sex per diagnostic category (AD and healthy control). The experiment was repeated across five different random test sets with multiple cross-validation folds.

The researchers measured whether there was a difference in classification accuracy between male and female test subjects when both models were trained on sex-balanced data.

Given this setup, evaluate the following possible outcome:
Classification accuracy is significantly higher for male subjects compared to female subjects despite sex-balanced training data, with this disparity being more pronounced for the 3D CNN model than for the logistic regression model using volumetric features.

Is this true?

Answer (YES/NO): NO